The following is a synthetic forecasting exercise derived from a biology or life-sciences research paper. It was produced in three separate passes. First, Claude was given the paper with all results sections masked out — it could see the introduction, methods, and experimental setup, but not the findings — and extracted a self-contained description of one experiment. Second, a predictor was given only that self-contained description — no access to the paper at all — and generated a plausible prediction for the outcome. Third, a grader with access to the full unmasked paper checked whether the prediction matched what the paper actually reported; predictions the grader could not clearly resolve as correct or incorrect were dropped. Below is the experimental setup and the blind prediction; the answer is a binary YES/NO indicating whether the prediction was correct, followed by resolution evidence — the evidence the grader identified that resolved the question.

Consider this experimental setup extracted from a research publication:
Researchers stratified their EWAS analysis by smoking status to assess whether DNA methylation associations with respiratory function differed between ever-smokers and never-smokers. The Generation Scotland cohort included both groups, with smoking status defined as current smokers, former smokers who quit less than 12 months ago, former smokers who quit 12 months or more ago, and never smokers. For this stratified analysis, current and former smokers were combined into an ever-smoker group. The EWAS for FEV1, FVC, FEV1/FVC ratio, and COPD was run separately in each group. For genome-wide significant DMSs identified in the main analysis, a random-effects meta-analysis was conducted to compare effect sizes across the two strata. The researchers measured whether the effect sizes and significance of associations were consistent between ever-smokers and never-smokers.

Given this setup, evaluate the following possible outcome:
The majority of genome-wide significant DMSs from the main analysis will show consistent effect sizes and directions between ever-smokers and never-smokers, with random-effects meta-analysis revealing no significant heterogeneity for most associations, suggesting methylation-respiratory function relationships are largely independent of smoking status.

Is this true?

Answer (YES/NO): YES